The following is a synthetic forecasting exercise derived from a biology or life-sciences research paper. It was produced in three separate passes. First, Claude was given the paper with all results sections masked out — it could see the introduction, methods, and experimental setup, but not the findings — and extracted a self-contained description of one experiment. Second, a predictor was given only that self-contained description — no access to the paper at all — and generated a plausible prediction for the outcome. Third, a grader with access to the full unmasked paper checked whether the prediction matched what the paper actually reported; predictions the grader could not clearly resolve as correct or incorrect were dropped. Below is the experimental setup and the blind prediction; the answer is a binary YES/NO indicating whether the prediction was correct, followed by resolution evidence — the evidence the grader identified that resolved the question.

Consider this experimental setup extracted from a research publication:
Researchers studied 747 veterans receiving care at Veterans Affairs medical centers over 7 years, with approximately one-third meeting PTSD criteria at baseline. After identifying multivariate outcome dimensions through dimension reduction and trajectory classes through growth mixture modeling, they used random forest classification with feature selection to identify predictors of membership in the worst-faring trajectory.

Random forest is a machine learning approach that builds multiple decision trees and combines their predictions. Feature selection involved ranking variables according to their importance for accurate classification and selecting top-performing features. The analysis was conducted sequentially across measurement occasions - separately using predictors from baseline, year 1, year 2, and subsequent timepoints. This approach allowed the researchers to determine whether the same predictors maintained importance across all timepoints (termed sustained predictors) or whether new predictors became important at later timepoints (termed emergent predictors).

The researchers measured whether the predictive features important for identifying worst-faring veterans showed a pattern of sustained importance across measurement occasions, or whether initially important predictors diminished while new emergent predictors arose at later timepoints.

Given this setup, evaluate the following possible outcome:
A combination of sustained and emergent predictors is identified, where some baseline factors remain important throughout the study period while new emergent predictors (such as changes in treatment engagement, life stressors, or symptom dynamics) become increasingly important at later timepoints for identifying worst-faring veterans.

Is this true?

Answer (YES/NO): NO